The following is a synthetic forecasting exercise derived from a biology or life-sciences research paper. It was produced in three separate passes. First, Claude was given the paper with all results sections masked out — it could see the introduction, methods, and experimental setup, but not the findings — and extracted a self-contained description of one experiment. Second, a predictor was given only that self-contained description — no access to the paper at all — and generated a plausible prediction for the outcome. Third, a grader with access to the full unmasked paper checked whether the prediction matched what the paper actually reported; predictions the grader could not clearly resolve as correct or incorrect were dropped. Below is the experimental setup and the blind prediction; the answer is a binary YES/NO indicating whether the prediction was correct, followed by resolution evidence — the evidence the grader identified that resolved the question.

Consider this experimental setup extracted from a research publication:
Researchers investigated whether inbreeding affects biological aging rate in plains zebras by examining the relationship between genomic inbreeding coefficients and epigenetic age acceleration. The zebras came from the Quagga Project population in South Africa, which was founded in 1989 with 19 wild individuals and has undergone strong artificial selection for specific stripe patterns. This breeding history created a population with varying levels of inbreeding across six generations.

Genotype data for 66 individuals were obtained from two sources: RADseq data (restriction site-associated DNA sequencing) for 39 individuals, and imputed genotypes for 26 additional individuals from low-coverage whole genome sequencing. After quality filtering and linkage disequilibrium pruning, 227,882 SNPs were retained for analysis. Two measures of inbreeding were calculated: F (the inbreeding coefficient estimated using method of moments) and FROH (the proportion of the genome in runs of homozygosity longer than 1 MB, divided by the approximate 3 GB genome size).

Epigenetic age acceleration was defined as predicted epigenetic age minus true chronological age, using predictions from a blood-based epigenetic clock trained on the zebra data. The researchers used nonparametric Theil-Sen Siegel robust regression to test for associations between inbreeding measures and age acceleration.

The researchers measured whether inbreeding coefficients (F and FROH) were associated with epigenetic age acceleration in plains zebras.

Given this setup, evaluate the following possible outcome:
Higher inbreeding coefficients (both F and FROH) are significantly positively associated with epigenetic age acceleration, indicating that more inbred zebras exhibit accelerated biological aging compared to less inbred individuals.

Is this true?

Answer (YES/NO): YES